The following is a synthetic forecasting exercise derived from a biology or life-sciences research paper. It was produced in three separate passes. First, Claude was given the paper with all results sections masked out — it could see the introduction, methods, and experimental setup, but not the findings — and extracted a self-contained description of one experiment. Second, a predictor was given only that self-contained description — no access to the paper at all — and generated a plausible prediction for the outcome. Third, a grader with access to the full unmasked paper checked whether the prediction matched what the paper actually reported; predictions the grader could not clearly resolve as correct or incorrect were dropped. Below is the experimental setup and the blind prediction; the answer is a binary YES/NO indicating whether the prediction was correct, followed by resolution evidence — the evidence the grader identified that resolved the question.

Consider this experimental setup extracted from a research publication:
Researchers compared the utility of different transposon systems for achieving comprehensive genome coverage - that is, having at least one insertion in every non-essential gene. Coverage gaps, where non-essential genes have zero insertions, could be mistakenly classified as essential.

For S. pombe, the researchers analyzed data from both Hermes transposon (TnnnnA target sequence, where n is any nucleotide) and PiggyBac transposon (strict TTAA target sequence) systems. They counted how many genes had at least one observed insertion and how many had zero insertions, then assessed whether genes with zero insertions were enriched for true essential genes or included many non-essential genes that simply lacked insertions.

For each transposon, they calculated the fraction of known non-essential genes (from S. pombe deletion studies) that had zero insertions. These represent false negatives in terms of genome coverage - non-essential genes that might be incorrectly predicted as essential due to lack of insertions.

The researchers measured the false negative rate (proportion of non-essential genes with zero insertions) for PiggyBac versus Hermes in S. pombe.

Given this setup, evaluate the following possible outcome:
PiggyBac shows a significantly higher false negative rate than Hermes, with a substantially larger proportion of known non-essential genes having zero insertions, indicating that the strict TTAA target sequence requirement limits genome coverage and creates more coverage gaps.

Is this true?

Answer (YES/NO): YES